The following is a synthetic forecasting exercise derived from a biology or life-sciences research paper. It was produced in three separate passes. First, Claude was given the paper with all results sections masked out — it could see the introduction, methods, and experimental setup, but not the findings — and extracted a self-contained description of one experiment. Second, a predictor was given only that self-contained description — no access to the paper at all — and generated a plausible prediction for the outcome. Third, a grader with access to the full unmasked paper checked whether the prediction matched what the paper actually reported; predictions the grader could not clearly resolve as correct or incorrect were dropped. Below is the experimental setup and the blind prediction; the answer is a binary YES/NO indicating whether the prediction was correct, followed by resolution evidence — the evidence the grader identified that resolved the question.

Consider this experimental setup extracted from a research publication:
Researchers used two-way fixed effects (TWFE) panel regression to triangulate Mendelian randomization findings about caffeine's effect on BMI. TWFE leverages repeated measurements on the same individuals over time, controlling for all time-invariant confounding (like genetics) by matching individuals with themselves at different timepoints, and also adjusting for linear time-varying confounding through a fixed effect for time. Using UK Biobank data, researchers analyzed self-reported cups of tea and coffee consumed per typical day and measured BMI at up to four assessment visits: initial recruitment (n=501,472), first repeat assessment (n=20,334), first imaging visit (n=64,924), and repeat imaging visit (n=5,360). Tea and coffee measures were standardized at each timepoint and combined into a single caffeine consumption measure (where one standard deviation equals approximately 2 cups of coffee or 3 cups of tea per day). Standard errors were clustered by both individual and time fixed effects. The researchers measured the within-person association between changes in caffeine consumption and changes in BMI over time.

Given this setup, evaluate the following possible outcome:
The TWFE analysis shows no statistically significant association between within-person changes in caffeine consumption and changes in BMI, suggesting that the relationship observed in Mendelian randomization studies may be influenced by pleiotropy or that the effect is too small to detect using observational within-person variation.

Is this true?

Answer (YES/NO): NO